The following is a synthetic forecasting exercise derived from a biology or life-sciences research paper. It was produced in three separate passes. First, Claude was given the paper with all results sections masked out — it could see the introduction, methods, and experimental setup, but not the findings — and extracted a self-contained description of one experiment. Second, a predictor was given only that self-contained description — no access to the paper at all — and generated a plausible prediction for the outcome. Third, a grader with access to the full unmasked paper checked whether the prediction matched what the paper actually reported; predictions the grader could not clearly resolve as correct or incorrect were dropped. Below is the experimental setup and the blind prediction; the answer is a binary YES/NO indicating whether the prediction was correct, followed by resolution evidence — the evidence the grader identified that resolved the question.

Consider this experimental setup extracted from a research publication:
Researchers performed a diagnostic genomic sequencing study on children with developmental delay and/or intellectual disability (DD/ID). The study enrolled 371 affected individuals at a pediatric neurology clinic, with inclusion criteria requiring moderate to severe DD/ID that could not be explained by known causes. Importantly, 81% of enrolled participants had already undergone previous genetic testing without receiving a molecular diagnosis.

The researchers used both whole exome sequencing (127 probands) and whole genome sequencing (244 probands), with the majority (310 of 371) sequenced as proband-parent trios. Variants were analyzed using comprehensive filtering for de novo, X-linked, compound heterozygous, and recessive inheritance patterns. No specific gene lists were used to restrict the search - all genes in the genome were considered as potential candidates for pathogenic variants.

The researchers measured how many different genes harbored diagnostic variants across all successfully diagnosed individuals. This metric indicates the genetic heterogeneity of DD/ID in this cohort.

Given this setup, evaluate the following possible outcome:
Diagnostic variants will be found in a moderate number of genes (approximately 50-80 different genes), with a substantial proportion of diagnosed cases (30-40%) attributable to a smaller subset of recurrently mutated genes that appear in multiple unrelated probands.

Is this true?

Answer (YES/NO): NO